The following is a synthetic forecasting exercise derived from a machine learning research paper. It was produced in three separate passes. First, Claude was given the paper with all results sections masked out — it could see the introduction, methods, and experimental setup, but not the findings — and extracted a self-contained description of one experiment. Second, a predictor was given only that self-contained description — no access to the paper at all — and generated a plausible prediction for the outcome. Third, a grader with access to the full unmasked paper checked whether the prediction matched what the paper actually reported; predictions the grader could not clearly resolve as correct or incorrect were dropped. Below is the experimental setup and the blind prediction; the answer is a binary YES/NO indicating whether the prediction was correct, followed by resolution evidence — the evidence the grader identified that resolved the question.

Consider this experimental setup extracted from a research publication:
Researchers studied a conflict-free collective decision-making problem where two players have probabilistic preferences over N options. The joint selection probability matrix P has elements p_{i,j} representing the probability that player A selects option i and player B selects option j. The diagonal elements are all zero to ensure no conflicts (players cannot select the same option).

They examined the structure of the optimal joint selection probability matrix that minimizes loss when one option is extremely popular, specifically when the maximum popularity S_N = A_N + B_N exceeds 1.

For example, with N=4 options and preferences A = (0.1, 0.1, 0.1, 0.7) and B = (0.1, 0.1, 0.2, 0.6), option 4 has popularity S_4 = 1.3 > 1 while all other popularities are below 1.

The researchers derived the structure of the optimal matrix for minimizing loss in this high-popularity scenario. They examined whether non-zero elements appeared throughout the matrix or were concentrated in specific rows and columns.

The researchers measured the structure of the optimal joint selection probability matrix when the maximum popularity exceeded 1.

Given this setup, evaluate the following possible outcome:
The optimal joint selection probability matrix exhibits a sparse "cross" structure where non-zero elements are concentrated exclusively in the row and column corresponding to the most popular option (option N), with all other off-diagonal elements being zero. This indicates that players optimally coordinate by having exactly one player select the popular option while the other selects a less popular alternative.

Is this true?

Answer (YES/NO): YES